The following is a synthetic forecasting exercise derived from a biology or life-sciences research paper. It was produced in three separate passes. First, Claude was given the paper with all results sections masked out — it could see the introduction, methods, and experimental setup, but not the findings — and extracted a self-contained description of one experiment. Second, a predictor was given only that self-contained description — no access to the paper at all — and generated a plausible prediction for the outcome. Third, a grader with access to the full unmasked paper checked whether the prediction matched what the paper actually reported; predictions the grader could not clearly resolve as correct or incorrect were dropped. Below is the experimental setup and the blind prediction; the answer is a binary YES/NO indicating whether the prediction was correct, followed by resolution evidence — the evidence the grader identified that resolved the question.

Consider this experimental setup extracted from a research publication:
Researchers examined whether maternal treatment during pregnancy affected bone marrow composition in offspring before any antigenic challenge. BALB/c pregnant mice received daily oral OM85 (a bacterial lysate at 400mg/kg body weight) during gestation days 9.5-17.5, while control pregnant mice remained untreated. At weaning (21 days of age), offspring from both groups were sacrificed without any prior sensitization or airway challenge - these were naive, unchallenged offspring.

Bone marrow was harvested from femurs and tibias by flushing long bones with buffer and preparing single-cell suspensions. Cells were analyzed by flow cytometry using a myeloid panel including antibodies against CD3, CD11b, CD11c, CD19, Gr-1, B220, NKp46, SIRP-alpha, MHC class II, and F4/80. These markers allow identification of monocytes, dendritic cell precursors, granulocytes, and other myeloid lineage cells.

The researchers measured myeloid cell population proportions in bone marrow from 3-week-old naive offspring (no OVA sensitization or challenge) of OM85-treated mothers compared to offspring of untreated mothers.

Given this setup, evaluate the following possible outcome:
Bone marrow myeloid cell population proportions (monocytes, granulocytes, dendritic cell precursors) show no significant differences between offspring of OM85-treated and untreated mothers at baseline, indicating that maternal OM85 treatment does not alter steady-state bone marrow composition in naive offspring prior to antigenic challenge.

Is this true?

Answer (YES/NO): NO